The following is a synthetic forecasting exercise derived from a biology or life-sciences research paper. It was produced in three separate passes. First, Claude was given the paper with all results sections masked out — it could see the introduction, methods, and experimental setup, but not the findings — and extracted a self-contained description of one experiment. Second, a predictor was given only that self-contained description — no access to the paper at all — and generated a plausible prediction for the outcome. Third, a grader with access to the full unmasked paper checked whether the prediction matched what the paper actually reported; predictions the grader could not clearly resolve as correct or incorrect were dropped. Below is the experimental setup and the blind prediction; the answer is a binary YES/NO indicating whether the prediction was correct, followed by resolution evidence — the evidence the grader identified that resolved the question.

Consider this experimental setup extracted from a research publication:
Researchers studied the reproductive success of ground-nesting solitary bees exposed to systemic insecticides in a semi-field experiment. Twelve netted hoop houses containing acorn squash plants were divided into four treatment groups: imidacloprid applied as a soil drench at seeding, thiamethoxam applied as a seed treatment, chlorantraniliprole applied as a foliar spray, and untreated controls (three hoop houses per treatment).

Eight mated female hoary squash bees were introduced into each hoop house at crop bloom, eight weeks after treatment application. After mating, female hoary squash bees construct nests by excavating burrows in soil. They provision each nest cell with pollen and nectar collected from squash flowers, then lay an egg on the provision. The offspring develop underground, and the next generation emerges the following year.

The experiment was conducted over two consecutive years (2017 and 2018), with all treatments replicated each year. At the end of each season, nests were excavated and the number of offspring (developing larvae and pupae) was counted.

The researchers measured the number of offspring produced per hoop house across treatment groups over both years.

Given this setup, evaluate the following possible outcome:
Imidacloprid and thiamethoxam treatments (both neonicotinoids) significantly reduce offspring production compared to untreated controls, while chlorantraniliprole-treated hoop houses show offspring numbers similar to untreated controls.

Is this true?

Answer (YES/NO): NO